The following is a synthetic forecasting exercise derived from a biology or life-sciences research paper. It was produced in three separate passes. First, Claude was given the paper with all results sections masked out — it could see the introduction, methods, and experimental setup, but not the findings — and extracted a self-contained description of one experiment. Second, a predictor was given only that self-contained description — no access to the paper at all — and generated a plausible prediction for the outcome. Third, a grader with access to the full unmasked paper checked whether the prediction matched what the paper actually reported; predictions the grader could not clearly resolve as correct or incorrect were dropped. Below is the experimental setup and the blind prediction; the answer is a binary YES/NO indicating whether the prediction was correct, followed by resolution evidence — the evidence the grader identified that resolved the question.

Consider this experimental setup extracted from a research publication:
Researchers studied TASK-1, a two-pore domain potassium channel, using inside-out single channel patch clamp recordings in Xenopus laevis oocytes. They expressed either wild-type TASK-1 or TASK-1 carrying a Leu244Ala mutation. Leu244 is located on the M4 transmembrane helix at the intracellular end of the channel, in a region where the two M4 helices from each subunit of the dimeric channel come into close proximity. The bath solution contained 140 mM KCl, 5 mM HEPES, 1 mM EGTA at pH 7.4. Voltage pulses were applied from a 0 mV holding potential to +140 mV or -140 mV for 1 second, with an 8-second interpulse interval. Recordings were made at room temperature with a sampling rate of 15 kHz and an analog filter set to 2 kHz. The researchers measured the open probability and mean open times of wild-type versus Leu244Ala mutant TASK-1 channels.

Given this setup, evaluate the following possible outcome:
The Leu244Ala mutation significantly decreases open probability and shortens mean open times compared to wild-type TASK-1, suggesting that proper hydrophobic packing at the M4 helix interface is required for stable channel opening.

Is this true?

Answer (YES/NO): NO